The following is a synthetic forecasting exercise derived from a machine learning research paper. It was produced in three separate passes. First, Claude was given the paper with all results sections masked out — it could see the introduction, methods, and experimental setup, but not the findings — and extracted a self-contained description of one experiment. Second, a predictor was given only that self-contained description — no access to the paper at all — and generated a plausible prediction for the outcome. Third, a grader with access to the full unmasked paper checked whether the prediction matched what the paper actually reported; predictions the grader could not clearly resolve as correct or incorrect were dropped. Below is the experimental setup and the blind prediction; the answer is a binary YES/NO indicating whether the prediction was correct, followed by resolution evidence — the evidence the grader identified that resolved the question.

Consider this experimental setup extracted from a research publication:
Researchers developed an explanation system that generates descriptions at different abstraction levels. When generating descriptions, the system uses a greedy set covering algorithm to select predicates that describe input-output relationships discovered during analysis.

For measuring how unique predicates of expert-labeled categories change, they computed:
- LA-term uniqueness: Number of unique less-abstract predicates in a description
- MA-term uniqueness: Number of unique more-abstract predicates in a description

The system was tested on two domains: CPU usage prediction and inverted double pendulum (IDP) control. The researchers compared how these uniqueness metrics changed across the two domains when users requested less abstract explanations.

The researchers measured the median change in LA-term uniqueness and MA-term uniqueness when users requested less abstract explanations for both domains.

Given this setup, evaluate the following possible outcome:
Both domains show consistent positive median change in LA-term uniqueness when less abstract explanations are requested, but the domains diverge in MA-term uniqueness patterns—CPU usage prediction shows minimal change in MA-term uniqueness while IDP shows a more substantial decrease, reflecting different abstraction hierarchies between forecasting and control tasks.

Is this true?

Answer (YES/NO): NO